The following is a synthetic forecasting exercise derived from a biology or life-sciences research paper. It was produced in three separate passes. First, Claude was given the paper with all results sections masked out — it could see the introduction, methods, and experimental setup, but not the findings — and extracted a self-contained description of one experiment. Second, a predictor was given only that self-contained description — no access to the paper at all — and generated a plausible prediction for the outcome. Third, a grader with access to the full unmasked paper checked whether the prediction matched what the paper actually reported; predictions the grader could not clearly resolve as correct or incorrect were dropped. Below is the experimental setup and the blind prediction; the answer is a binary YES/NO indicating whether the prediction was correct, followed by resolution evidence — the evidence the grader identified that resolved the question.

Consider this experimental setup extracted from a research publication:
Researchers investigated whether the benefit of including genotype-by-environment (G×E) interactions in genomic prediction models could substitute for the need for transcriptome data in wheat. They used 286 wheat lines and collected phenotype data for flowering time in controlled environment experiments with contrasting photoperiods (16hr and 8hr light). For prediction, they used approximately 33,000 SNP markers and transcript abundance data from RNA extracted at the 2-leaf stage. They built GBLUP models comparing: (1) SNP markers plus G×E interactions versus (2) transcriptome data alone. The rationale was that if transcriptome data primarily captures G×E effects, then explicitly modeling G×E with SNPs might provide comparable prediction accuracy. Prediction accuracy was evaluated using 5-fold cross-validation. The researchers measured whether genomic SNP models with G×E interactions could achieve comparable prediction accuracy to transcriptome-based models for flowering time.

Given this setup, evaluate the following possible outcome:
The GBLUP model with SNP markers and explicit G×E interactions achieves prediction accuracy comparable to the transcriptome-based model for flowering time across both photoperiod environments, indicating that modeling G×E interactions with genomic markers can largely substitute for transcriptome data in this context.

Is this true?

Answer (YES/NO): YES